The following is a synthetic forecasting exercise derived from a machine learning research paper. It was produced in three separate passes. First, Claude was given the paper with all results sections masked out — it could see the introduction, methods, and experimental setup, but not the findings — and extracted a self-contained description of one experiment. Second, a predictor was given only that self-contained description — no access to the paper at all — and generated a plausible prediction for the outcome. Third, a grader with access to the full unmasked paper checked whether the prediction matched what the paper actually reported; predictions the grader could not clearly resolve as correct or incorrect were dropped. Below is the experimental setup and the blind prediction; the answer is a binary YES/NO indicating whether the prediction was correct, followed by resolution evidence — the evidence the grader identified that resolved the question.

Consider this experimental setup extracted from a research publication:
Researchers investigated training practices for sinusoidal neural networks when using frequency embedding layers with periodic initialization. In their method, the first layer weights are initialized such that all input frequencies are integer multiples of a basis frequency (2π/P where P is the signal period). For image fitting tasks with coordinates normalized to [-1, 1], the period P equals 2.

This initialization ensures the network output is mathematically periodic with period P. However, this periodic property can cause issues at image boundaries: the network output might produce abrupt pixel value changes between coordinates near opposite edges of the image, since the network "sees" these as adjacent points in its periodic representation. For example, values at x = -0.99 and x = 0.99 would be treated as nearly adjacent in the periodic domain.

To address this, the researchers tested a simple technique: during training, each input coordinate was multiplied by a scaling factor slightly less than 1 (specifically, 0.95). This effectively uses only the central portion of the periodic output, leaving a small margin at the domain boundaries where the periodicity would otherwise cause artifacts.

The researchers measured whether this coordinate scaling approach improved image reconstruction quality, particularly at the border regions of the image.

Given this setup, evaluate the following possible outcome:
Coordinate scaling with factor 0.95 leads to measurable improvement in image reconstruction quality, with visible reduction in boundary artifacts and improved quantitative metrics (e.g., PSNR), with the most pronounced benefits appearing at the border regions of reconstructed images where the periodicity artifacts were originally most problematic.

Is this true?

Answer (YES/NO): NO